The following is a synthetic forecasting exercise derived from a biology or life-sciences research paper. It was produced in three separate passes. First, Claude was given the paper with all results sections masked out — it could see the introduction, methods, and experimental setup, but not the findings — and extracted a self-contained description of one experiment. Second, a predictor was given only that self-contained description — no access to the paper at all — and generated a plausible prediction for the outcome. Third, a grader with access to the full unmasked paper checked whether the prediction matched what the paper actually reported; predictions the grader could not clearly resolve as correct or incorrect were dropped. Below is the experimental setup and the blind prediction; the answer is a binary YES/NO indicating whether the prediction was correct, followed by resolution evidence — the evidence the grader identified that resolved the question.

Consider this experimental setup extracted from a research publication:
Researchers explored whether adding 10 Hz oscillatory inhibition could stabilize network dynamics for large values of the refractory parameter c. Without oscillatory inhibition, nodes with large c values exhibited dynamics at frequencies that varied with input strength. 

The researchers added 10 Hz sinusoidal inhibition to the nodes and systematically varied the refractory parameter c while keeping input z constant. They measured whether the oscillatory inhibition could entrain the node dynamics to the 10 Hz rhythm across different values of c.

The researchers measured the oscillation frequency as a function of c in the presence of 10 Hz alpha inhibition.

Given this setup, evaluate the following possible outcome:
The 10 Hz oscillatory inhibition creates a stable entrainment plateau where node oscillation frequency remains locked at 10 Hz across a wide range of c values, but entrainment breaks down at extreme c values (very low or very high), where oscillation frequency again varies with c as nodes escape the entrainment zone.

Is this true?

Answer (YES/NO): YES